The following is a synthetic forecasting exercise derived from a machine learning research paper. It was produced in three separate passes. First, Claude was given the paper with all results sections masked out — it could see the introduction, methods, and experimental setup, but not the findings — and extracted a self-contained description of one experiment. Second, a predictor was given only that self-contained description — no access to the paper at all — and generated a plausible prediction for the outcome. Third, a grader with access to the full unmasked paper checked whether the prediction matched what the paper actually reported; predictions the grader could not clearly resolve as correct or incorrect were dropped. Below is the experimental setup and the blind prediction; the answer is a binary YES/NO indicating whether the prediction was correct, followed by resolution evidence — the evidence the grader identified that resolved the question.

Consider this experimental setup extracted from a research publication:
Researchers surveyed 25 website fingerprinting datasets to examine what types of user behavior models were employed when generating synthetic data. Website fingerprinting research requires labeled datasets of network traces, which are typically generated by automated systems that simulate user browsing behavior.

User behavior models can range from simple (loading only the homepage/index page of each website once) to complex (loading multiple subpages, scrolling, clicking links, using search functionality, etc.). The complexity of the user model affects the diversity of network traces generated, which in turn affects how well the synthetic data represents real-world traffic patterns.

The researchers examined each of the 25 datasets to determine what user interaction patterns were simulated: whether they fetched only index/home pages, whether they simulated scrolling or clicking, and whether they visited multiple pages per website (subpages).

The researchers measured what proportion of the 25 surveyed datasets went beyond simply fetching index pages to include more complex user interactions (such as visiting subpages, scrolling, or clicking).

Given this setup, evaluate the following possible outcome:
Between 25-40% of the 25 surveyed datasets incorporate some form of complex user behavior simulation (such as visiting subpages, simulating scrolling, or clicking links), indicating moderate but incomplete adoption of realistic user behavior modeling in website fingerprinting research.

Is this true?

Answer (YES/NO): NO